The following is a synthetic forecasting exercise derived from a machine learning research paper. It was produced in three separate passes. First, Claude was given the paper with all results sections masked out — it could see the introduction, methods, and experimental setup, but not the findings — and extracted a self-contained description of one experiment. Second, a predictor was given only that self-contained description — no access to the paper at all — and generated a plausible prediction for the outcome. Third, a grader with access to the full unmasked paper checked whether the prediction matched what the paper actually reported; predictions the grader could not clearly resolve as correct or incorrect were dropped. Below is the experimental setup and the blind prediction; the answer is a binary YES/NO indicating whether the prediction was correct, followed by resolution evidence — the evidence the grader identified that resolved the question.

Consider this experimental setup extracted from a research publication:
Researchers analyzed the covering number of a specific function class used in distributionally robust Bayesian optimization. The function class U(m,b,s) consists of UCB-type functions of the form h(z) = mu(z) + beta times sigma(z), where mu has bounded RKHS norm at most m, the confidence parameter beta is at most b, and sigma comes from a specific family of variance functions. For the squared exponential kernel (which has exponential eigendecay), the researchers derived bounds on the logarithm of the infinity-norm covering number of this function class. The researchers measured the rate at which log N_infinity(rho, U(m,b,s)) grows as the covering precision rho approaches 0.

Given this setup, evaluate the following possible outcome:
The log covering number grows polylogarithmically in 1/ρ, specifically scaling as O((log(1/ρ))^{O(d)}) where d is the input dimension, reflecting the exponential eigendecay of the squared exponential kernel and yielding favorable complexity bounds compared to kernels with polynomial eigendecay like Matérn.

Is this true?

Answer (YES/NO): YES